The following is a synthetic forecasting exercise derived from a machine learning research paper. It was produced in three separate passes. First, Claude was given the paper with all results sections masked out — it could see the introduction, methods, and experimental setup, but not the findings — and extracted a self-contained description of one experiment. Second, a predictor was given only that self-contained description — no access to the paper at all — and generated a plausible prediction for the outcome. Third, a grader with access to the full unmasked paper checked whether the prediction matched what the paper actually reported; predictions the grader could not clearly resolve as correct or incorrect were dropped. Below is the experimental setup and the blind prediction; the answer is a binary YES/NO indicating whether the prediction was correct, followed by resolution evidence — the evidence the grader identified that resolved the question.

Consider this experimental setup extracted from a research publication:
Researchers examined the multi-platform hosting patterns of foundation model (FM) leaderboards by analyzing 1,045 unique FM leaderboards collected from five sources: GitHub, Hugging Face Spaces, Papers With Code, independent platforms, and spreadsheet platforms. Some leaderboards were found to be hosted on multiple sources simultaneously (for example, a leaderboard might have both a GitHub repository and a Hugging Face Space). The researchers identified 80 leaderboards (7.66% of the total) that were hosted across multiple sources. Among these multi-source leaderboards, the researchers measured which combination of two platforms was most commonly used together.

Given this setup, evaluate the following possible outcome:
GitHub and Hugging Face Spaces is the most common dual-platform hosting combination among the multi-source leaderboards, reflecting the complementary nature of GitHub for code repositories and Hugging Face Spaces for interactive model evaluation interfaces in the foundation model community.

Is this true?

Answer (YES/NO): YES